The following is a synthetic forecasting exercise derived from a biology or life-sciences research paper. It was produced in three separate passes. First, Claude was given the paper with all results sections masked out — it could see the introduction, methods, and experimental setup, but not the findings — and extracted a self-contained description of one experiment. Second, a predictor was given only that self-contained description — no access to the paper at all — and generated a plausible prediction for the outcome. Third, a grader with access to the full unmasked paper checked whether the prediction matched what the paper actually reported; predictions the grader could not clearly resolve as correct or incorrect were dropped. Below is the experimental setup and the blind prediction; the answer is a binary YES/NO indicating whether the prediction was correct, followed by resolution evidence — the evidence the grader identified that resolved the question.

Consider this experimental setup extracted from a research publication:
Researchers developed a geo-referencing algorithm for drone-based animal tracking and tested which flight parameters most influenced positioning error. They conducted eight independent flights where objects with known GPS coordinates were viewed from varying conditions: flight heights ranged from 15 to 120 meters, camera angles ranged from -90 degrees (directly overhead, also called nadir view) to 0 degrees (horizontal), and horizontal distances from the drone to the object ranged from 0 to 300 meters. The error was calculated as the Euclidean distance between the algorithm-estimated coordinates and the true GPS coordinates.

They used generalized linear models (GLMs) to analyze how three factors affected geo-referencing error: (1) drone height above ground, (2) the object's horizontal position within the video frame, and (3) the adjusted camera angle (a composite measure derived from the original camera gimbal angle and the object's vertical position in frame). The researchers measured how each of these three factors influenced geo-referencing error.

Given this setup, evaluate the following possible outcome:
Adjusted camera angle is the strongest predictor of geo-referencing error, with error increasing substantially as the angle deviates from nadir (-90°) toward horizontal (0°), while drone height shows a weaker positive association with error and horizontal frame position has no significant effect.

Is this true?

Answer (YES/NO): YES